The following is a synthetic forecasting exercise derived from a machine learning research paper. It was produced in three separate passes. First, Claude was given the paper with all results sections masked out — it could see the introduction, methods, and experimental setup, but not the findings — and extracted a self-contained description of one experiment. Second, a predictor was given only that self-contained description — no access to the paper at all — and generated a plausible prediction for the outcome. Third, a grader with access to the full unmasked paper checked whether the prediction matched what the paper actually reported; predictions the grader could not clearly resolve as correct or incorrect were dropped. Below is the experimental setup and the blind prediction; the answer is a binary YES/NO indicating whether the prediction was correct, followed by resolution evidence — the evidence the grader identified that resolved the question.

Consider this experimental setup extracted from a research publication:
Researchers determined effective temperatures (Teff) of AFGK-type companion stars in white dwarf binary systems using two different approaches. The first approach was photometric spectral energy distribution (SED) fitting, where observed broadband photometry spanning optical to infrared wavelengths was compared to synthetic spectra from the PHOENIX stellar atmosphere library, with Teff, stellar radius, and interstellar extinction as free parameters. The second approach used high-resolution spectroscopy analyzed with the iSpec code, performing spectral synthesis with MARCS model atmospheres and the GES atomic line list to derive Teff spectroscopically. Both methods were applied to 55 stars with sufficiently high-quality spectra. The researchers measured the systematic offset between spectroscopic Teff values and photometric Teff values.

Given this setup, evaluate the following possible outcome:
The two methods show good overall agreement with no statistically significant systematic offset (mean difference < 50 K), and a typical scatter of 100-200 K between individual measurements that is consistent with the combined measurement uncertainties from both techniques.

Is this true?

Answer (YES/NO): NO